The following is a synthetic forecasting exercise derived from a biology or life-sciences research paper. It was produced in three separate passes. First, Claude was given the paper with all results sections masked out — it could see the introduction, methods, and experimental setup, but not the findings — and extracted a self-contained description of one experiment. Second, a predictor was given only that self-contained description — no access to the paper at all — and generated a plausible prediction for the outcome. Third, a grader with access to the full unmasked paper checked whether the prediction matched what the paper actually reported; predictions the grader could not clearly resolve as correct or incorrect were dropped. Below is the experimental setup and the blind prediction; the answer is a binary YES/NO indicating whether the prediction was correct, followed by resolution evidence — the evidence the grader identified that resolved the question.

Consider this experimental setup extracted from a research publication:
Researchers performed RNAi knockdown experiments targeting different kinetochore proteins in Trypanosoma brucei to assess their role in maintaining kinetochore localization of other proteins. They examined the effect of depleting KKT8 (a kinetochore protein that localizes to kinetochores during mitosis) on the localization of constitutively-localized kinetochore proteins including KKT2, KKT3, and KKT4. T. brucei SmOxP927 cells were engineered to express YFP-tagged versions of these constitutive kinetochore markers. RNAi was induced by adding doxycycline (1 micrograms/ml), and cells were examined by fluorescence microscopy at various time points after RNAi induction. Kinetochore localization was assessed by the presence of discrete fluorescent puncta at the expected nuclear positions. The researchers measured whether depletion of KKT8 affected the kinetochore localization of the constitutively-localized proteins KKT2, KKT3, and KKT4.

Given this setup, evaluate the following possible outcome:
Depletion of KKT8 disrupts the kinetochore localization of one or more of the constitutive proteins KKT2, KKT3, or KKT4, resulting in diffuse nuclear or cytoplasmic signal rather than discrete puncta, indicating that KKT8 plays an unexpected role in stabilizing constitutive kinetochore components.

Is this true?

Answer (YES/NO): NO